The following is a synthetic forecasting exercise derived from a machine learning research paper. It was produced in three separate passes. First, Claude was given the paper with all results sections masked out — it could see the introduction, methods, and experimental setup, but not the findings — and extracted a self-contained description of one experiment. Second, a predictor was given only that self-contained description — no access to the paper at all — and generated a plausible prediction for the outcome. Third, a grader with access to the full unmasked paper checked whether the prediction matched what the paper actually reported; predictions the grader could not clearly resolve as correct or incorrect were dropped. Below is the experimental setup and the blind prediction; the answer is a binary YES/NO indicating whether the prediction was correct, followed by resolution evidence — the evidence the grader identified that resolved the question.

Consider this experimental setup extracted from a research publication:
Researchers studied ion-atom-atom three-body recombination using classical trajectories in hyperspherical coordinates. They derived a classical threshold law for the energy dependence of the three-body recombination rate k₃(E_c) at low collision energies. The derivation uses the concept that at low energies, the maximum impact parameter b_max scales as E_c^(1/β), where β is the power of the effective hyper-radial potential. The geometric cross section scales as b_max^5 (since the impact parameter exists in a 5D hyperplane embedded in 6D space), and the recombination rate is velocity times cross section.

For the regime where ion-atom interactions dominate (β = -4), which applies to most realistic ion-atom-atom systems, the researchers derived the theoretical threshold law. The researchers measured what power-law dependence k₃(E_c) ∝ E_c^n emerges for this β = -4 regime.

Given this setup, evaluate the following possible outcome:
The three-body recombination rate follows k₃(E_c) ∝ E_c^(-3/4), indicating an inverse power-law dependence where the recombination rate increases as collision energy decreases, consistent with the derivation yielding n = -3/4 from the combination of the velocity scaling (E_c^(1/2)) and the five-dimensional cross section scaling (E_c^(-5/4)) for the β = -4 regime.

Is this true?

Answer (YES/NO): YES